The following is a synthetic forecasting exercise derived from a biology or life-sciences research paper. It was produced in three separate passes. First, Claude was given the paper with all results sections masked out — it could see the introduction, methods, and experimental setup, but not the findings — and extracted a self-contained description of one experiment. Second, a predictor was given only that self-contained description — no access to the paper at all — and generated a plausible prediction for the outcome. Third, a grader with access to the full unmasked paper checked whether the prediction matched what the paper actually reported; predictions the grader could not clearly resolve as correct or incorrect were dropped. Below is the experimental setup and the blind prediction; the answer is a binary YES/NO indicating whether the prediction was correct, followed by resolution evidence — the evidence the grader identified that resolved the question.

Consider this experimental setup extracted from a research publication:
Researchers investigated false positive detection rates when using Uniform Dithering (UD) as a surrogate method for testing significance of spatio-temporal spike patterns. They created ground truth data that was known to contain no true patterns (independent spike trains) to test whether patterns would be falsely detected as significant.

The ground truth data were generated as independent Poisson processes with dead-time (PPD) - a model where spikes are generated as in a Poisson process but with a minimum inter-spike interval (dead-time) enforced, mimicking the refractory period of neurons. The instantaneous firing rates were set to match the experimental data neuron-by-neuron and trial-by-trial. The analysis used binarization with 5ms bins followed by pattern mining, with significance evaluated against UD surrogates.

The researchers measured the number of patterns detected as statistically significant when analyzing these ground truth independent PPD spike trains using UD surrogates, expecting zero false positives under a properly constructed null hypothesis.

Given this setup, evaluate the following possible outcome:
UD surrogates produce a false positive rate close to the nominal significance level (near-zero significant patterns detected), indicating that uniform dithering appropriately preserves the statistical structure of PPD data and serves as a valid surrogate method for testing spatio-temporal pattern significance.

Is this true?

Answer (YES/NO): NO